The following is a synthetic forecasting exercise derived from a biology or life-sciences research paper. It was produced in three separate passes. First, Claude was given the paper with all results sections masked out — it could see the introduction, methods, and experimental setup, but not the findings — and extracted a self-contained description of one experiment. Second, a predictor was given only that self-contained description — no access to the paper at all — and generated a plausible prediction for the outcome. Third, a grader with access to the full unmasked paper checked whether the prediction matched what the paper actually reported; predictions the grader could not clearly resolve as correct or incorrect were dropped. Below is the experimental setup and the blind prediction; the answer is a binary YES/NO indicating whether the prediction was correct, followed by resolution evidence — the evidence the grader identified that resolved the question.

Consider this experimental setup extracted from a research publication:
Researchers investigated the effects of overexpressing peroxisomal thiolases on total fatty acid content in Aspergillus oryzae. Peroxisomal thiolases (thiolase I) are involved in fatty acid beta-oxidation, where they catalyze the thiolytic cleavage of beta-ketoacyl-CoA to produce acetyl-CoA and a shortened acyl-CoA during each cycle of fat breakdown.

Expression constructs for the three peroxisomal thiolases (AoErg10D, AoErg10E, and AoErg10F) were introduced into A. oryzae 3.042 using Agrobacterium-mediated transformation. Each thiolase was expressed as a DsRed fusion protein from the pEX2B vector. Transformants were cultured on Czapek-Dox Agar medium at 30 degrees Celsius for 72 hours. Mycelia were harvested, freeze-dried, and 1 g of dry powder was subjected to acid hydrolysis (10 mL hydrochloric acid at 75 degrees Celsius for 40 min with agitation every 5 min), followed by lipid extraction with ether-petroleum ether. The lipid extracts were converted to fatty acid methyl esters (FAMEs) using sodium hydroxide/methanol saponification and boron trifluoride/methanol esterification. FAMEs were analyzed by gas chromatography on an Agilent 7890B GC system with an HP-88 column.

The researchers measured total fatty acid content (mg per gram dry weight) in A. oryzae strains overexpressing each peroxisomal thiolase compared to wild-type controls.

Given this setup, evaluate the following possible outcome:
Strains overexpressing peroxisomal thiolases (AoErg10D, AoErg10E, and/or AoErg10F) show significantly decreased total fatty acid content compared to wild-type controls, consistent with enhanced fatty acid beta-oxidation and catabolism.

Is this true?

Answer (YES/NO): NO